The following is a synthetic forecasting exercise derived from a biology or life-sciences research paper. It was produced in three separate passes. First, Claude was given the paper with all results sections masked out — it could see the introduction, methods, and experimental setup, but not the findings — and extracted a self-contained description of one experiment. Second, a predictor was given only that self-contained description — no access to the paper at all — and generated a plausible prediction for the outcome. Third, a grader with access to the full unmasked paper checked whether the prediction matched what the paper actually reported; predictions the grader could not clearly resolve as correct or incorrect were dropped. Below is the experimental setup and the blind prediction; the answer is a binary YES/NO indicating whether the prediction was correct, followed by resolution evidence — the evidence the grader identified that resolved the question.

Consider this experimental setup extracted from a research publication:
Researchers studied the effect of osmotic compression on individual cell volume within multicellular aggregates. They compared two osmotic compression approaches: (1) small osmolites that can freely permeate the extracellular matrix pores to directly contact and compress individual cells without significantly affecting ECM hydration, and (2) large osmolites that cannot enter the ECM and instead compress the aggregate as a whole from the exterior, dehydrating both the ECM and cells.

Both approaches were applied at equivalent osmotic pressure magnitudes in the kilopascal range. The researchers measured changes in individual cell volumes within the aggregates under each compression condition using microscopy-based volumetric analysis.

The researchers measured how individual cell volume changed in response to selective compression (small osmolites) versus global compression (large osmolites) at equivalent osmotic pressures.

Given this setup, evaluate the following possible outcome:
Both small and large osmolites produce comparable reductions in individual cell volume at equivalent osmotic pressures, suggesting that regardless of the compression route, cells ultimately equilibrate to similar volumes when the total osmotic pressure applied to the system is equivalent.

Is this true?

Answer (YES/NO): YES